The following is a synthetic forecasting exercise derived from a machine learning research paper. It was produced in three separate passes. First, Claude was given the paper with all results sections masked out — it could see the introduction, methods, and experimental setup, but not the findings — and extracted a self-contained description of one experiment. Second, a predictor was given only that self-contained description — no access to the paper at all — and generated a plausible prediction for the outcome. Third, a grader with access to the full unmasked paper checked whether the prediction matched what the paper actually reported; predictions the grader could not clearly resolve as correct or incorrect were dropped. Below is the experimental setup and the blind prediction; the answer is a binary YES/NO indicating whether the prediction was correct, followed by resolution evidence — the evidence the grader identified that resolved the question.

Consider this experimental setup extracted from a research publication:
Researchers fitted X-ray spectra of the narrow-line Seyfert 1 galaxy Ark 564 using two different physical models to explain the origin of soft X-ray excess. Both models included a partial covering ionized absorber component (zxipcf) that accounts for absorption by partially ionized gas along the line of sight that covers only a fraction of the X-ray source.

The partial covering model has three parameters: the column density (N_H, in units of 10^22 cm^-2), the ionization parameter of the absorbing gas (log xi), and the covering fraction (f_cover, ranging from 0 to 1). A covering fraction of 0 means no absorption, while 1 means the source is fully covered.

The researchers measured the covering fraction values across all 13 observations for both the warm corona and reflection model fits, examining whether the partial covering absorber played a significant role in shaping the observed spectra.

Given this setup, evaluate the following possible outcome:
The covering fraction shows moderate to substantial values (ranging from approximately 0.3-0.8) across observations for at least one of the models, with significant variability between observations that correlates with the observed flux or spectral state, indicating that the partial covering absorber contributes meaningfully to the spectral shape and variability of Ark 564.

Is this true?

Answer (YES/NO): NO